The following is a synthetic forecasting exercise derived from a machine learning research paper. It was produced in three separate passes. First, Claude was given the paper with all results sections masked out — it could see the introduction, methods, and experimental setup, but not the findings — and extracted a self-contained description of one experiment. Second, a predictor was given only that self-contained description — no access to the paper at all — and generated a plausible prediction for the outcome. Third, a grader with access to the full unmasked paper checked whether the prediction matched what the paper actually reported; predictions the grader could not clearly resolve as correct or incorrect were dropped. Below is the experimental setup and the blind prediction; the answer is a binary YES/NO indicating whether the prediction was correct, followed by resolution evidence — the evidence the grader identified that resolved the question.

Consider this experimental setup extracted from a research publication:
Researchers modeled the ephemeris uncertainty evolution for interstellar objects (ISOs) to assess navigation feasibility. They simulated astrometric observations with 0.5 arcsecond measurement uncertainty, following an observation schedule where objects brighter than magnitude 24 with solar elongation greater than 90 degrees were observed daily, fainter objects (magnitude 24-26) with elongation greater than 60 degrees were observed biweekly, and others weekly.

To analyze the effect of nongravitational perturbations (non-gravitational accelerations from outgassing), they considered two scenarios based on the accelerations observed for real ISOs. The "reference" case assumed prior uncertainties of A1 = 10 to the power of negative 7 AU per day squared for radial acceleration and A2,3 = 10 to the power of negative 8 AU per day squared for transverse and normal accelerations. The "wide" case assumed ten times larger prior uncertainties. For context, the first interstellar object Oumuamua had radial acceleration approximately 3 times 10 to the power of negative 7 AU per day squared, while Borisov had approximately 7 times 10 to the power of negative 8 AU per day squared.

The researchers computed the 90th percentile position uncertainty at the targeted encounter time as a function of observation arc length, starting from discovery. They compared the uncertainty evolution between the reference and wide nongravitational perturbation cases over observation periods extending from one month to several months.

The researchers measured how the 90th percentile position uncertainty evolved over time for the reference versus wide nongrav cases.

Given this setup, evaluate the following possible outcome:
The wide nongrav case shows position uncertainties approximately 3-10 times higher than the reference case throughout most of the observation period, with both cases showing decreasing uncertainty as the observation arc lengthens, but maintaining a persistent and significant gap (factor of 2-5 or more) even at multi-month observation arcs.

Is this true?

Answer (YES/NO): NO